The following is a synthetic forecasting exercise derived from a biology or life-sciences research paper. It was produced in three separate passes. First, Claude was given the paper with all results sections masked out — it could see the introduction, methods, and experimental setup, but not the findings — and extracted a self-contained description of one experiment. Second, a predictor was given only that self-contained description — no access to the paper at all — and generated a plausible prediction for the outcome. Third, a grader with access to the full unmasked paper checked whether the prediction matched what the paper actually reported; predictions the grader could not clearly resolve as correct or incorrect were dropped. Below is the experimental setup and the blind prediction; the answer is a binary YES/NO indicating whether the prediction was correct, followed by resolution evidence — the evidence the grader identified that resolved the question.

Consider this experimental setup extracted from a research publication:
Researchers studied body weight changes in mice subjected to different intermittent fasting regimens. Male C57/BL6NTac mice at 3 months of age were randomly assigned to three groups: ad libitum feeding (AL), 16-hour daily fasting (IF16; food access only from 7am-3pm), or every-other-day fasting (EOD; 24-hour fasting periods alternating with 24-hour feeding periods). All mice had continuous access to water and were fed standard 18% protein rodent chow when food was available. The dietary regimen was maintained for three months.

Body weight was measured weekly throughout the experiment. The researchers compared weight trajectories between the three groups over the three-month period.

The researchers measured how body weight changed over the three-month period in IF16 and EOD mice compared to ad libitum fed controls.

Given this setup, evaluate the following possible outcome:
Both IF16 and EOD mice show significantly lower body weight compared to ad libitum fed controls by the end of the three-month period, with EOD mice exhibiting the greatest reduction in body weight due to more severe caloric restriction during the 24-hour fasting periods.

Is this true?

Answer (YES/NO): NO